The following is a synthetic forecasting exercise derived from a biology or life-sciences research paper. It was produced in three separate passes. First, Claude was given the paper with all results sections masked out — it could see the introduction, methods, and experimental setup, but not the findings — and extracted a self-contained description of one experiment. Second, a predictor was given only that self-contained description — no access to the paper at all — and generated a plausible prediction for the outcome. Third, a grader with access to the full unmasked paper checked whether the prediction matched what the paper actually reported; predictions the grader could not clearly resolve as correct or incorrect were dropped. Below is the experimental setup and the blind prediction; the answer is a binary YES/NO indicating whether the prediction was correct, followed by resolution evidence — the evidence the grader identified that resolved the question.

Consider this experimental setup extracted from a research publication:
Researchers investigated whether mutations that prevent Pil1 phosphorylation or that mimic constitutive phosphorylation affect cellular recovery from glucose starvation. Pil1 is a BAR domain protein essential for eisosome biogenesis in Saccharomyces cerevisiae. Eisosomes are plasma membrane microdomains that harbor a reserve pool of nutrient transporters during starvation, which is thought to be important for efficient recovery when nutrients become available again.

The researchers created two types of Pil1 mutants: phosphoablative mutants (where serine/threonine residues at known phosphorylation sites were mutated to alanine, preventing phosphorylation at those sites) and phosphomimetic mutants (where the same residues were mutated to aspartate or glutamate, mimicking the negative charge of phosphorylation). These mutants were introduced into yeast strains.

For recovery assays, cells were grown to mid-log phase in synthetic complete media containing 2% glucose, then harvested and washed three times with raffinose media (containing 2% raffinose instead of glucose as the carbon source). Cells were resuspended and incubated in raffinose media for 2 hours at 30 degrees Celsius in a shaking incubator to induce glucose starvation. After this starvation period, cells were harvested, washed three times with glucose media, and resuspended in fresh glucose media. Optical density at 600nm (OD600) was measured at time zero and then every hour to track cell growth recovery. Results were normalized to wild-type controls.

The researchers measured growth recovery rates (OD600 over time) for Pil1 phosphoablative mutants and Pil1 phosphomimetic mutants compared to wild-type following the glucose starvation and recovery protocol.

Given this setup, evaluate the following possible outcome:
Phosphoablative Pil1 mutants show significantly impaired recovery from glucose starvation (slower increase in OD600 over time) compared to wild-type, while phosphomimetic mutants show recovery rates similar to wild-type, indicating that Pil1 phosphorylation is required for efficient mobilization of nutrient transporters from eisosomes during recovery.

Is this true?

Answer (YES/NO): NO